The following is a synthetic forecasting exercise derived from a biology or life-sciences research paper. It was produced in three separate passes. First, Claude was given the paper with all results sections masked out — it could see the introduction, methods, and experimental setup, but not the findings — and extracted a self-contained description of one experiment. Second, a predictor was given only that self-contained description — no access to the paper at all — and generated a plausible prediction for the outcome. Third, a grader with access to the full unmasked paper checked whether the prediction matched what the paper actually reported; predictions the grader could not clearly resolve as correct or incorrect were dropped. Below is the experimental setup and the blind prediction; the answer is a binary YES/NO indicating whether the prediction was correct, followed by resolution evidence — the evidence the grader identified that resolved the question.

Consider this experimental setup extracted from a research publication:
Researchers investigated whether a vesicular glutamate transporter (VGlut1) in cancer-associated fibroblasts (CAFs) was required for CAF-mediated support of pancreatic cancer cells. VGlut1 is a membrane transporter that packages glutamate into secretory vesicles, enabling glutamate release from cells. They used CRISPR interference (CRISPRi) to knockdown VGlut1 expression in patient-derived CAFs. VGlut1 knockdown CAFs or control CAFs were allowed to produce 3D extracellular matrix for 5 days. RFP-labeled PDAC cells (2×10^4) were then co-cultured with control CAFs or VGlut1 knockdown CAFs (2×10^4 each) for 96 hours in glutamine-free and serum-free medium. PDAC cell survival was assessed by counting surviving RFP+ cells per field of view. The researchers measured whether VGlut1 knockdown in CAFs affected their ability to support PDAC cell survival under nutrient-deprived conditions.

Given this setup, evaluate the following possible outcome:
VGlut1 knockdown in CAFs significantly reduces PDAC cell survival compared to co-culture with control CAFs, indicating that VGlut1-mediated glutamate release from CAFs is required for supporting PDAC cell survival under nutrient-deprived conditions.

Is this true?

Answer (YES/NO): YES